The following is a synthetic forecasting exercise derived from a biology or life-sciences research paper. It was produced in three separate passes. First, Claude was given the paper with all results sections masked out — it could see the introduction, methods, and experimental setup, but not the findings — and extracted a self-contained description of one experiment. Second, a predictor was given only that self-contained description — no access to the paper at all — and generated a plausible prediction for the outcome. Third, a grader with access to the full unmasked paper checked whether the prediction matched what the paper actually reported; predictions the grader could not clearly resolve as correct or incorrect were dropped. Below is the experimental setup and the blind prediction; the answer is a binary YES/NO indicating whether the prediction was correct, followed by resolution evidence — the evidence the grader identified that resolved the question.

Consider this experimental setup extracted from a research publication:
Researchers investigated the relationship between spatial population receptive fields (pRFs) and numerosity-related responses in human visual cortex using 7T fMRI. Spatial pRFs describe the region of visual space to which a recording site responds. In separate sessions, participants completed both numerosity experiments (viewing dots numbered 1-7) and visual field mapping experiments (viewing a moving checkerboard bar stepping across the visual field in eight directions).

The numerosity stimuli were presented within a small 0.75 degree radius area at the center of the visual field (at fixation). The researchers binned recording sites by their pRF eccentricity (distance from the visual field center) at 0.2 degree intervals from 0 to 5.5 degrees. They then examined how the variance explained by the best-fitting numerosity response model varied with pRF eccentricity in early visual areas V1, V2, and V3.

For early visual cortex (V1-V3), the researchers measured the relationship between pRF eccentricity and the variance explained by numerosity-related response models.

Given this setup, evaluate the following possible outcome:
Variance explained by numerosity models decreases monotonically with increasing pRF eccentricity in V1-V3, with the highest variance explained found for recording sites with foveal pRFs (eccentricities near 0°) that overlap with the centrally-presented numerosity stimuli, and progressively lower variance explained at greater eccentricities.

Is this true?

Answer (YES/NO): YES